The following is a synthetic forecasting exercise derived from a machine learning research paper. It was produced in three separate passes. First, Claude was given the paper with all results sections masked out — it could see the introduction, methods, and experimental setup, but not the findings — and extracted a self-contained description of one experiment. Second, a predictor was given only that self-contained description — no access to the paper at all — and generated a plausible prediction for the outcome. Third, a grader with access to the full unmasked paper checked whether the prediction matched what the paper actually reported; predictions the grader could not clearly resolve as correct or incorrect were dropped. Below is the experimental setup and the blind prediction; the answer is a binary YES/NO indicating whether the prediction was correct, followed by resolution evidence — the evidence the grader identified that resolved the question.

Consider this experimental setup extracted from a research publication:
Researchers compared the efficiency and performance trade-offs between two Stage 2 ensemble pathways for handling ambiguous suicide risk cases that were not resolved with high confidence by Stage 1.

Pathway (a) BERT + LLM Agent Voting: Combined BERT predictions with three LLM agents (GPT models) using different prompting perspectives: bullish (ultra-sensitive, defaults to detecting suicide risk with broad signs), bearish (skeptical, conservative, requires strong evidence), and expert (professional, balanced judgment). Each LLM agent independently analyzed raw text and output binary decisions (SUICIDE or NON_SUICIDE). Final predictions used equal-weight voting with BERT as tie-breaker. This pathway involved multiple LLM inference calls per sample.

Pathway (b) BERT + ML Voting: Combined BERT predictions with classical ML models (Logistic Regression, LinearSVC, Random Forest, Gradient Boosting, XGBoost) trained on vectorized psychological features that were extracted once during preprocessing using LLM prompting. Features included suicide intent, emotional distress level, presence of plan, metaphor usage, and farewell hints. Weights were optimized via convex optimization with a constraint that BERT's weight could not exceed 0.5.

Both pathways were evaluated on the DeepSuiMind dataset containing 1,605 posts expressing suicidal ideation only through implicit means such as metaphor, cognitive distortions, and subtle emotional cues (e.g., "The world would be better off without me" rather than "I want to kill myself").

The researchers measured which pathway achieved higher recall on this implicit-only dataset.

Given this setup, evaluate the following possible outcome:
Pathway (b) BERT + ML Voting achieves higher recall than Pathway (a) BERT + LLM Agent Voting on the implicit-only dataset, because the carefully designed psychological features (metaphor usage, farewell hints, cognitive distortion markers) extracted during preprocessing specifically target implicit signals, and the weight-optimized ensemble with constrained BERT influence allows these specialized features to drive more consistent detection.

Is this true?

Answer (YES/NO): NO